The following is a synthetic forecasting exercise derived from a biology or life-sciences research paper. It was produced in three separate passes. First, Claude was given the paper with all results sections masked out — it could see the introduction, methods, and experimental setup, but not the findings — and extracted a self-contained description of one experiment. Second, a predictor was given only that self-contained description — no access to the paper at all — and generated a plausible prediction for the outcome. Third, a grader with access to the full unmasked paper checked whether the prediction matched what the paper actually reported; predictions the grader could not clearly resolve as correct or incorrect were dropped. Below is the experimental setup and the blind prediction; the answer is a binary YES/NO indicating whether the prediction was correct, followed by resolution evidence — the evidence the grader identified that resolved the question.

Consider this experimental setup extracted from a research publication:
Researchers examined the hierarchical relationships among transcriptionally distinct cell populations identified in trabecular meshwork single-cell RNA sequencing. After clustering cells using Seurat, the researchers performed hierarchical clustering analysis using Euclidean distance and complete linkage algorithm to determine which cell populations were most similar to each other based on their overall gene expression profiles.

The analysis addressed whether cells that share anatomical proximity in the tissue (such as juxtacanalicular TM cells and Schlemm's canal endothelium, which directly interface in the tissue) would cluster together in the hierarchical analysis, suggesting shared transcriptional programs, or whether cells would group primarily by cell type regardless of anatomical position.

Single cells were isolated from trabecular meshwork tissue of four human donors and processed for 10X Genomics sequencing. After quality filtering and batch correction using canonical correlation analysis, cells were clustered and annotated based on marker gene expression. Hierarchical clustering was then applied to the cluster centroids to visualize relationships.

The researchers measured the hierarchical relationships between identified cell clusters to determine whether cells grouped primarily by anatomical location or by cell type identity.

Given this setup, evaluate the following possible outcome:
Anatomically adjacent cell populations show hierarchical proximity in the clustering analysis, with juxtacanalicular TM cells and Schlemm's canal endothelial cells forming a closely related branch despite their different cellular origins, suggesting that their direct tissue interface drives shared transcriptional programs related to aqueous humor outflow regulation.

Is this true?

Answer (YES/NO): NO